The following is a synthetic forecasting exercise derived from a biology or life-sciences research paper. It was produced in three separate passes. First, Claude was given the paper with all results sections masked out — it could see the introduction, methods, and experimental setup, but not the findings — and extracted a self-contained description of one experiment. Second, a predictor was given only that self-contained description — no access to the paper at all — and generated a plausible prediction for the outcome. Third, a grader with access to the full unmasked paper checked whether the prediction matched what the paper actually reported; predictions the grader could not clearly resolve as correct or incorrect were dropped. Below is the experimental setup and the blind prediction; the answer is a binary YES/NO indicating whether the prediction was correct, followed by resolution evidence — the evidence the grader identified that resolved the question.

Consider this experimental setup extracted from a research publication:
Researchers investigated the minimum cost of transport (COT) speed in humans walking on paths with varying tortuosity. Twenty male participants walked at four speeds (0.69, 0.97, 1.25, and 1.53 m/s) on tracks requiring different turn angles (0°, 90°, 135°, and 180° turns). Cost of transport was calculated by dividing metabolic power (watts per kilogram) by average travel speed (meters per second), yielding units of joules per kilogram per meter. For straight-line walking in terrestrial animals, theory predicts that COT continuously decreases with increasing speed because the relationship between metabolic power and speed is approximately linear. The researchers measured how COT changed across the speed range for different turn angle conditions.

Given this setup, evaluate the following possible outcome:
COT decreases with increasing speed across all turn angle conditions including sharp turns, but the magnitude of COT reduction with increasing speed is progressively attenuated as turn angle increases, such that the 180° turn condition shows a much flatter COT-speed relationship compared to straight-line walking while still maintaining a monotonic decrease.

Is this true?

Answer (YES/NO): NO